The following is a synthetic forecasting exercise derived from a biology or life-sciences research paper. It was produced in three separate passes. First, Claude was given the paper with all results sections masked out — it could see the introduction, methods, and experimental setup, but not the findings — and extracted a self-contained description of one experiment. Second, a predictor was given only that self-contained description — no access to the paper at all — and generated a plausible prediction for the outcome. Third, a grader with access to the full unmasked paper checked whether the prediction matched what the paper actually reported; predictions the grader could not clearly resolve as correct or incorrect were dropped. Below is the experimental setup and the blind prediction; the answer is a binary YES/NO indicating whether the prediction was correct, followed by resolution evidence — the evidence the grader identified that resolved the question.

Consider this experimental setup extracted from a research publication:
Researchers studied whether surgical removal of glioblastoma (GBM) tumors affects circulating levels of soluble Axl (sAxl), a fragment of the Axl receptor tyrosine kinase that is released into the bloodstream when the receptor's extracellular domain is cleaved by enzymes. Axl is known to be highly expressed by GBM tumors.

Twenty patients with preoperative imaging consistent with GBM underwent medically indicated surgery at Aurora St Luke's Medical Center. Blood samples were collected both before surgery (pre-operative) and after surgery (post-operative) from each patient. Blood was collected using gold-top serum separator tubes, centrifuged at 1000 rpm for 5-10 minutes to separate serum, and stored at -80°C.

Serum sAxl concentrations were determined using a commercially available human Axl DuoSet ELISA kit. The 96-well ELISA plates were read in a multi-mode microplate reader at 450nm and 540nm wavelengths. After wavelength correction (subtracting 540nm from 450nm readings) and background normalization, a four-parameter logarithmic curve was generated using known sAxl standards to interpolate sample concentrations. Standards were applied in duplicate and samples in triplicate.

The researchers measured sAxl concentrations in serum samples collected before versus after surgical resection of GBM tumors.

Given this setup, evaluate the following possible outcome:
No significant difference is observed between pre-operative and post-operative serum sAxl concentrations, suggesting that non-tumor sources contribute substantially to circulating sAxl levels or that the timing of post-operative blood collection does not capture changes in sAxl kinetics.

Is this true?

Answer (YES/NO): NO